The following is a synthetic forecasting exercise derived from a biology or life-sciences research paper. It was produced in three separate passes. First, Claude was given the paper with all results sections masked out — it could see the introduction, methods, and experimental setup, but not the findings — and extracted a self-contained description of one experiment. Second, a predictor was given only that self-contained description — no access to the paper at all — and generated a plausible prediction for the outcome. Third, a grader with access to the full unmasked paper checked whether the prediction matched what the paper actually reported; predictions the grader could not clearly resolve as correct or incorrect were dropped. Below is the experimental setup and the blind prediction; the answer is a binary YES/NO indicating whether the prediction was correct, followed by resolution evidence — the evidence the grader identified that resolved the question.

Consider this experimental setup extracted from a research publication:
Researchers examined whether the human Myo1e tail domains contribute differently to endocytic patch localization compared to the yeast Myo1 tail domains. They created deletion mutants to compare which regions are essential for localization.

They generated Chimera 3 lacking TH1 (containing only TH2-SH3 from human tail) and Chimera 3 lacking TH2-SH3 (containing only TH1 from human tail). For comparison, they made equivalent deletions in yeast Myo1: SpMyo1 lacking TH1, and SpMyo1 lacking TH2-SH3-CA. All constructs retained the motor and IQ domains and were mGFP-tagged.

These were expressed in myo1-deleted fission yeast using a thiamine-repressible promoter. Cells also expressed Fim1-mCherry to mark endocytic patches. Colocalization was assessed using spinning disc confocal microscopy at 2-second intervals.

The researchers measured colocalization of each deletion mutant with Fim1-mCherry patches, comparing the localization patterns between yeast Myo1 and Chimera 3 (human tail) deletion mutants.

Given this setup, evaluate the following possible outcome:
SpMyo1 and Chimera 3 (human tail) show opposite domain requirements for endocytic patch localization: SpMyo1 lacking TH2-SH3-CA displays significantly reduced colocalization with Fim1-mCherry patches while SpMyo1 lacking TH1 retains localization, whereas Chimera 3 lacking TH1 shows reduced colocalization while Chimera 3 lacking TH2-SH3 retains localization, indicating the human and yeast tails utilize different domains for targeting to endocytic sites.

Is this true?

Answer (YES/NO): NO